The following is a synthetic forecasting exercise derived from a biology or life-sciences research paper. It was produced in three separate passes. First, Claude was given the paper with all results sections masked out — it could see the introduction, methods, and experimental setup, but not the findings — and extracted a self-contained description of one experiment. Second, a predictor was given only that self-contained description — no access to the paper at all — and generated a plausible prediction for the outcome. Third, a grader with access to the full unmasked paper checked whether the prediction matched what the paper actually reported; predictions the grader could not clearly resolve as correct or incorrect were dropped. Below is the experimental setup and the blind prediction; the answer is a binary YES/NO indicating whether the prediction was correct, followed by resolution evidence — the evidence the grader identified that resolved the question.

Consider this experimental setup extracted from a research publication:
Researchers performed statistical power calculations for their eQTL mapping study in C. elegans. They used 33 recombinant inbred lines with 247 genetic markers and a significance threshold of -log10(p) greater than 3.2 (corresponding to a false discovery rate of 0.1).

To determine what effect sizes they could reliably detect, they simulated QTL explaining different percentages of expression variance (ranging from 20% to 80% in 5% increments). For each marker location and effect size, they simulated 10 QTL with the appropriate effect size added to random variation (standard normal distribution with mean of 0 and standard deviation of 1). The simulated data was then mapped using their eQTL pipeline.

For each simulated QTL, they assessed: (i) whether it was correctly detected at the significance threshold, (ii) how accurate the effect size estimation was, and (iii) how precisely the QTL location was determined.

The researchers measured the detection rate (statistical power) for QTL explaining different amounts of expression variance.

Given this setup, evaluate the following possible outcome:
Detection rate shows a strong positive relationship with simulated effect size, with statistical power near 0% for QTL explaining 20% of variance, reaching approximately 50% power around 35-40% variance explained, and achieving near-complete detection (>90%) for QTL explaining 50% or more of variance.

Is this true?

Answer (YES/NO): NO